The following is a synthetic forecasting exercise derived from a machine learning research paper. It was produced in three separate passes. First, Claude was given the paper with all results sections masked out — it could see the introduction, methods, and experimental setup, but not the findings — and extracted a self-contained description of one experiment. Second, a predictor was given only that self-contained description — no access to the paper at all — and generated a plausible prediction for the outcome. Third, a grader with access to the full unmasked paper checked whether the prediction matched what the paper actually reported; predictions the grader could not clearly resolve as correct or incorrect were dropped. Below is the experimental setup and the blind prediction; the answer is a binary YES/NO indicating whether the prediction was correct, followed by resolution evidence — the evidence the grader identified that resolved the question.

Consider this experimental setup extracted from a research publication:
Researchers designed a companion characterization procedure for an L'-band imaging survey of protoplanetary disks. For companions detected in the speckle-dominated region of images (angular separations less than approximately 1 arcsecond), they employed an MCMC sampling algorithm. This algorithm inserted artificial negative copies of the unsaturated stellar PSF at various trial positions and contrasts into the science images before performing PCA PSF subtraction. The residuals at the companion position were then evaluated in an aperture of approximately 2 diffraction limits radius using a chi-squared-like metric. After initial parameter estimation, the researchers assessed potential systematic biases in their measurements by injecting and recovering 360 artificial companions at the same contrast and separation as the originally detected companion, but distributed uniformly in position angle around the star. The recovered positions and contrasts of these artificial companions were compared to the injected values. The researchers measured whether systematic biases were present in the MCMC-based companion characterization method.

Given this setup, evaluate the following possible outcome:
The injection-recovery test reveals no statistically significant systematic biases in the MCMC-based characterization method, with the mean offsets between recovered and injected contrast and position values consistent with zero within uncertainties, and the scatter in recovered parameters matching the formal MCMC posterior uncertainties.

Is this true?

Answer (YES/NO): NO